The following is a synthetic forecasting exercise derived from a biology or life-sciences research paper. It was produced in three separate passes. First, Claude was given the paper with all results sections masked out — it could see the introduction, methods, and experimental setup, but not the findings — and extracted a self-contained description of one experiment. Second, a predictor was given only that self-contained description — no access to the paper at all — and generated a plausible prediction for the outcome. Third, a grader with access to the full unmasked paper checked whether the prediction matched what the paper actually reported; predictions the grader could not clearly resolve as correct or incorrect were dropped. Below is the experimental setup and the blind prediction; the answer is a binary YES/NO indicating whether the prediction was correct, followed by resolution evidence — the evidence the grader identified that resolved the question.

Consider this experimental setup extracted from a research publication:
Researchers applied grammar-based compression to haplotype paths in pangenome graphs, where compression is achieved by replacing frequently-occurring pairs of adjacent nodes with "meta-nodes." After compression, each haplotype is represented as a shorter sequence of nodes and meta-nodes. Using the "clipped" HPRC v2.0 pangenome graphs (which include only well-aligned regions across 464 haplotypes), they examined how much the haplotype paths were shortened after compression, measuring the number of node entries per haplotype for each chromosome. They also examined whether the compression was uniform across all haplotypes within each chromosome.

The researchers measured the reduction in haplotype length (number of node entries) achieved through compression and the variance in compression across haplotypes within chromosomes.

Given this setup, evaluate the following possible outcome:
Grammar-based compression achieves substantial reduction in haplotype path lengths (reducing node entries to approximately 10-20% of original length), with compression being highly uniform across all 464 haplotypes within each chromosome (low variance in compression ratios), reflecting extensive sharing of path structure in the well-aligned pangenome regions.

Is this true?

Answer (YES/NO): NO